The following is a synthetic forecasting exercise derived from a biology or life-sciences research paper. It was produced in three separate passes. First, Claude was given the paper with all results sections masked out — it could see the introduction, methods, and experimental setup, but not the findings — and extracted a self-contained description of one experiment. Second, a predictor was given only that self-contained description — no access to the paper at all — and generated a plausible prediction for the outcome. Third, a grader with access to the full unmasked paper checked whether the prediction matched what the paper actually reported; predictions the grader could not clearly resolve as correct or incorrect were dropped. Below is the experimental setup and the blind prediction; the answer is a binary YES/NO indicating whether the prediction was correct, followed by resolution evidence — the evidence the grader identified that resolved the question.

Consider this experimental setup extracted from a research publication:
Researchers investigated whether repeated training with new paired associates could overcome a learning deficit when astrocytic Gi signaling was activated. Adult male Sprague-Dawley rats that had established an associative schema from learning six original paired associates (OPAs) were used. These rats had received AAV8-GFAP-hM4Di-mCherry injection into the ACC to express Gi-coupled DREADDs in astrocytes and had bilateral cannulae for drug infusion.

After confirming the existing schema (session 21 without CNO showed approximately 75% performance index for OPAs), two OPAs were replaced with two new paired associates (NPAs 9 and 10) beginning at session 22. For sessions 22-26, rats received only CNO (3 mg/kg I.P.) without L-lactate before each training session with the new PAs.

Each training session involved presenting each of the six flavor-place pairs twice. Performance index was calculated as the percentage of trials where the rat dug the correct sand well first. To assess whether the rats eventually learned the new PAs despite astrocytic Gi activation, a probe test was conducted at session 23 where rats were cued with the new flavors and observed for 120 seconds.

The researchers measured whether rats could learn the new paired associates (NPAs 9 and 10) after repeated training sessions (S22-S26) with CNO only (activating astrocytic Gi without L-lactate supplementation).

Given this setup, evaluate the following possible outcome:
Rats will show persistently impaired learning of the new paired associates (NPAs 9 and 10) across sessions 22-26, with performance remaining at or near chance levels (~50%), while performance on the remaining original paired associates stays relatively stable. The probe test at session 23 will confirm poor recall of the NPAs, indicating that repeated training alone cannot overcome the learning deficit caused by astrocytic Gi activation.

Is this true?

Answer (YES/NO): NO